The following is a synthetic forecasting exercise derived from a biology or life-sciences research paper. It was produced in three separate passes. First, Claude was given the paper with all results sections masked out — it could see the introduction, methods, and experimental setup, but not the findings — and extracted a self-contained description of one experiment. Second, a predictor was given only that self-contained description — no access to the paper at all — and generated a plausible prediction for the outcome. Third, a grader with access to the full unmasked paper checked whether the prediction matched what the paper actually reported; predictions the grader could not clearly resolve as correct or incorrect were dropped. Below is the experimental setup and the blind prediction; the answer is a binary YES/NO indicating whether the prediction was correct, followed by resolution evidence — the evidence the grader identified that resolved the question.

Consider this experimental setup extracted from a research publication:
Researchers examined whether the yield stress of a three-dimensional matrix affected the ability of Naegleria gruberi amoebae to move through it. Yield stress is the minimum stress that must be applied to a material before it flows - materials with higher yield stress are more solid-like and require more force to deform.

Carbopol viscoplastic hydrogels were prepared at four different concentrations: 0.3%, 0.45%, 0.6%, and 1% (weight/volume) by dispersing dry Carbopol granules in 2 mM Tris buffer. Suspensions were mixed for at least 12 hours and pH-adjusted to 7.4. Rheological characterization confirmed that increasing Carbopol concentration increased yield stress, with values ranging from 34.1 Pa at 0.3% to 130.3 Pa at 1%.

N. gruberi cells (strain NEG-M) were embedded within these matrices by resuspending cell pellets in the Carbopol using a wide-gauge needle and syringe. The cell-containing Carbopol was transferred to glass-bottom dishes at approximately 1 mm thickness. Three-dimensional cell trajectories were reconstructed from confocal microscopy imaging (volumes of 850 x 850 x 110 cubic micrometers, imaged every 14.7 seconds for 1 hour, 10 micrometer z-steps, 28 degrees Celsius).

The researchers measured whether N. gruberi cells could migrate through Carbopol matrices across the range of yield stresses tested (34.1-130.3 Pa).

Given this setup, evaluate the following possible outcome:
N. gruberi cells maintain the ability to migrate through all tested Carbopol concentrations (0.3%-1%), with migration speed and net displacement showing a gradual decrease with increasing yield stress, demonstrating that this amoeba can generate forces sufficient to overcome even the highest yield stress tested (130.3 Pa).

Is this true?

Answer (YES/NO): NO